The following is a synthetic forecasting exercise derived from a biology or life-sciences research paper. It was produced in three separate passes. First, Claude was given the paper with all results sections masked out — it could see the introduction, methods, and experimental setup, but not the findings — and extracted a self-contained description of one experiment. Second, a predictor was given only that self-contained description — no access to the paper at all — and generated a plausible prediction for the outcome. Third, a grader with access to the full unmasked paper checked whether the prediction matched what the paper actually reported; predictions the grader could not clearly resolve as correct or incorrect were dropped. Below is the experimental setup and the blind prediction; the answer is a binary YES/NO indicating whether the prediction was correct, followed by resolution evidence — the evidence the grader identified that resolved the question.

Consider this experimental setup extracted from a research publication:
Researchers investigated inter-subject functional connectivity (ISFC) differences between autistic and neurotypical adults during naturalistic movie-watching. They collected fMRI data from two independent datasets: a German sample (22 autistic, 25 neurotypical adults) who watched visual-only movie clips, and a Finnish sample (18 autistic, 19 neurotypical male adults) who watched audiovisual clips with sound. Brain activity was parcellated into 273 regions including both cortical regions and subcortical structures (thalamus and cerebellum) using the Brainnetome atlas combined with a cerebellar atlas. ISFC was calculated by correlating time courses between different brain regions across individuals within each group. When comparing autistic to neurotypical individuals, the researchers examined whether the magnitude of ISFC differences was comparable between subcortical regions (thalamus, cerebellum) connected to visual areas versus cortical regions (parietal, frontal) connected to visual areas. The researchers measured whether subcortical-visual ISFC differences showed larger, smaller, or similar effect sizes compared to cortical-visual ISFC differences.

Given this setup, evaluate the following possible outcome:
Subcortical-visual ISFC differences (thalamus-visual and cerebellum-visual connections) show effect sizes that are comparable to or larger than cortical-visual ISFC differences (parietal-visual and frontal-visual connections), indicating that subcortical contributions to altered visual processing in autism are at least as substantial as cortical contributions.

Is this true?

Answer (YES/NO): NO